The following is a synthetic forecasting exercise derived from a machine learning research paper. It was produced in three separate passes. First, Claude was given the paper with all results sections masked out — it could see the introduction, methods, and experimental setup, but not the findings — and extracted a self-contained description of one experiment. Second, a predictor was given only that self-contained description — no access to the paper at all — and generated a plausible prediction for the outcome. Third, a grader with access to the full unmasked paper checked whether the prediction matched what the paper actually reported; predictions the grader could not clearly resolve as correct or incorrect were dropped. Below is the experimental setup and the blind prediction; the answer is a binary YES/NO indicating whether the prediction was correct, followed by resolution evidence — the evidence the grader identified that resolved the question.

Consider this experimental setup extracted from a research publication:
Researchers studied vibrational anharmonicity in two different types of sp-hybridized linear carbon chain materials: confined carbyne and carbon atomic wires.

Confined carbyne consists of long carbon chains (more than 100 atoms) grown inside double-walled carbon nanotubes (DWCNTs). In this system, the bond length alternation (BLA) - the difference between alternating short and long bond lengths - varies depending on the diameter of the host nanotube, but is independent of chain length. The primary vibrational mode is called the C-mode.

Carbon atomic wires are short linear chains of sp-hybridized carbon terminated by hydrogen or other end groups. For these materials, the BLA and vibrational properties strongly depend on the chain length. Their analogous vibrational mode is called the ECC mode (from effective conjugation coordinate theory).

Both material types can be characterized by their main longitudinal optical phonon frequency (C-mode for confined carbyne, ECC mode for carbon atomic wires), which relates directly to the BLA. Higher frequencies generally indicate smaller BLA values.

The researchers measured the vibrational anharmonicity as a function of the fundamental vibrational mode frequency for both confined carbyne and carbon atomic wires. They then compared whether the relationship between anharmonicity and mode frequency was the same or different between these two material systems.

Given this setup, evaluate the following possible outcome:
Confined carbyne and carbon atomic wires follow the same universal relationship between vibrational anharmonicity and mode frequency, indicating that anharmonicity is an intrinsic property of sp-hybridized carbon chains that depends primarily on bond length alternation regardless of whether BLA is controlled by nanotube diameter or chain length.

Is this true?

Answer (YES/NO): YES